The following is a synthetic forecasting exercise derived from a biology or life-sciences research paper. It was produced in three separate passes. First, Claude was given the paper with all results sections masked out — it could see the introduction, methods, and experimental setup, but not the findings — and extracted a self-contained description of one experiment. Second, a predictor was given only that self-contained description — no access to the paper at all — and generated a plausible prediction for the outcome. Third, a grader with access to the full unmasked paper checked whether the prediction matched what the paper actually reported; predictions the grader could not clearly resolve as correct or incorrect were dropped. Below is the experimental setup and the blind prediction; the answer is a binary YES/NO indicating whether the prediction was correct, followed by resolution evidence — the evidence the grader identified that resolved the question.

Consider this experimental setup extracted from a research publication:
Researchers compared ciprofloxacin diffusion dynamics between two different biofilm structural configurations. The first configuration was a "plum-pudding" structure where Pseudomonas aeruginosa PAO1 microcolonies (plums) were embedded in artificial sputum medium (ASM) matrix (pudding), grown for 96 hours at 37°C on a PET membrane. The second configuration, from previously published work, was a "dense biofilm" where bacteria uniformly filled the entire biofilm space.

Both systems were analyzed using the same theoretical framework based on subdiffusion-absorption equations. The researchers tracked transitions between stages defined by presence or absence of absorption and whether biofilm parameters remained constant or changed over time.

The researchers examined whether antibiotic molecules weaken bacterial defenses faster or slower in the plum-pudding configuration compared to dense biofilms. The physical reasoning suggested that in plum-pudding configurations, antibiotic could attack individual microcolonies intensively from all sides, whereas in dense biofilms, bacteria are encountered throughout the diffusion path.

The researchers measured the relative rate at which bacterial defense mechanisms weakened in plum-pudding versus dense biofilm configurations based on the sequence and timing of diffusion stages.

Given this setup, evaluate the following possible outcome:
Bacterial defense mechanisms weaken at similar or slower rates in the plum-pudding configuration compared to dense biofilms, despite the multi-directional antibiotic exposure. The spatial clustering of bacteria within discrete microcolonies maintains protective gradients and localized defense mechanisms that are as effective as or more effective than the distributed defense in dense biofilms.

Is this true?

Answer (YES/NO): NO